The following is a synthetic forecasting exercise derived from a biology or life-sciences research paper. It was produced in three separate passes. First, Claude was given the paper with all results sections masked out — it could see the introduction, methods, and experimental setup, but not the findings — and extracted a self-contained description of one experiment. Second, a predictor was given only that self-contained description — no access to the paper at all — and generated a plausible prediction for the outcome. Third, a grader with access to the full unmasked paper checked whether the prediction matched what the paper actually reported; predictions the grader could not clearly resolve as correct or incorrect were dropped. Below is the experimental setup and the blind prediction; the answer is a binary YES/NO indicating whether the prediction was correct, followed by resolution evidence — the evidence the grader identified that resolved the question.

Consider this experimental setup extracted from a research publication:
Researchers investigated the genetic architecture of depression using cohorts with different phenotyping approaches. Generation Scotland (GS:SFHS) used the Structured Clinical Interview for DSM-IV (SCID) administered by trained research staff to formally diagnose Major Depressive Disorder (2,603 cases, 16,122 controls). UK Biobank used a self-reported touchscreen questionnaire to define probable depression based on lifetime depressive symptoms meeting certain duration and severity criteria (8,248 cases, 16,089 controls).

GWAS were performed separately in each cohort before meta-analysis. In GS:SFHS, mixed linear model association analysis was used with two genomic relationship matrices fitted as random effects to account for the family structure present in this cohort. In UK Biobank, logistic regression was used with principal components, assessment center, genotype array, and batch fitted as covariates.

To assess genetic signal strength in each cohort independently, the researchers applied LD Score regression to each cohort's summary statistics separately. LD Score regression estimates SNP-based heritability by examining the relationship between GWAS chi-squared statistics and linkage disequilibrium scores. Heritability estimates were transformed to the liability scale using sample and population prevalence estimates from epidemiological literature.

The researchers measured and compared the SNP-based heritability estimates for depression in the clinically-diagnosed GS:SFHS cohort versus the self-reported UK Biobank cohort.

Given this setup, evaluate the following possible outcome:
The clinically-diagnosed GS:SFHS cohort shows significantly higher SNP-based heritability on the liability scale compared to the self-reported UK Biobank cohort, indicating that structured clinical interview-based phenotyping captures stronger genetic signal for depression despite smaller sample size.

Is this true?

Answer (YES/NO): NO